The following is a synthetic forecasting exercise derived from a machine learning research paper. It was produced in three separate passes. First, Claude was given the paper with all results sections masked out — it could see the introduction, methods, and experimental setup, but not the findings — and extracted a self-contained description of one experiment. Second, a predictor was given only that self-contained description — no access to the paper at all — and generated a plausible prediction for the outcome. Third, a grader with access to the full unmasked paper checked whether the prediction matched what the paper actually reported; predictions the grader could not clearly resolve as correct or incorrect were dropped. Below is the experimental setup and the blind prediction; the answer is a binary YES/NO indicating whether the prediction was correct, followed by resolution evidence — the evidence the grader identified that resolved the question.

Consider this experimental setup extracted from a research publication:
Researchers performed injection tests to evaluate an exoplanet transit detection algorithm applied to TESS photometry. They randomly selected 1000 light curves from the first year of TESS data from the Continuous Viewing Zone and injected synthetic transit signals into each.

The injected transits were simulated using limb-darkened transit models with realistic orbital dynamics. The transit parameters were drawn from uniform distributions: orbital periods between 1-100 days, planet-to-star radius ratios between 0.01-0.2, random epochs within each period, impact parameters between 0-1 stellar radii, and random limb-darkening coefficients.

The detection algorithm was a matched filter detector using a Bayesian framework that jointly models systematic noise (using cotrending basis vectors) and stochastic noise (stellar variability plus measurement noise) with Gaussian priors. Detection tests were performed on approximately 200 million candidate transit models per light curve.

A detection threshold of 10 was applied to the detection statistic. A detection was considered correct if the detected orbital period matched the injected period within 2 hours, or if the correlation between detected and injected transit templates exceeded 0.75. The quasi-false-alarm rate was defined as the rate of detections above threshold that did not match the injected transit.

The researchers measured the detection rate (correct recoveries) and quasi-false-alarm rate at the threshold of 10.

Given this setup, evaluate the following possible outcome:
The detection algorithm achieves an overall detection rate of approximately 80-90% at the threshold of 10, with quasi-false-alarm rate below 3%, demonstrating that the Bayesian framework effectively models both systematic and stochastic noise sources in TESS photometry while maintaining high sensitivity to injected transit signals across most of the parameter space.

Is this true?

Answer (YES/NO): NO